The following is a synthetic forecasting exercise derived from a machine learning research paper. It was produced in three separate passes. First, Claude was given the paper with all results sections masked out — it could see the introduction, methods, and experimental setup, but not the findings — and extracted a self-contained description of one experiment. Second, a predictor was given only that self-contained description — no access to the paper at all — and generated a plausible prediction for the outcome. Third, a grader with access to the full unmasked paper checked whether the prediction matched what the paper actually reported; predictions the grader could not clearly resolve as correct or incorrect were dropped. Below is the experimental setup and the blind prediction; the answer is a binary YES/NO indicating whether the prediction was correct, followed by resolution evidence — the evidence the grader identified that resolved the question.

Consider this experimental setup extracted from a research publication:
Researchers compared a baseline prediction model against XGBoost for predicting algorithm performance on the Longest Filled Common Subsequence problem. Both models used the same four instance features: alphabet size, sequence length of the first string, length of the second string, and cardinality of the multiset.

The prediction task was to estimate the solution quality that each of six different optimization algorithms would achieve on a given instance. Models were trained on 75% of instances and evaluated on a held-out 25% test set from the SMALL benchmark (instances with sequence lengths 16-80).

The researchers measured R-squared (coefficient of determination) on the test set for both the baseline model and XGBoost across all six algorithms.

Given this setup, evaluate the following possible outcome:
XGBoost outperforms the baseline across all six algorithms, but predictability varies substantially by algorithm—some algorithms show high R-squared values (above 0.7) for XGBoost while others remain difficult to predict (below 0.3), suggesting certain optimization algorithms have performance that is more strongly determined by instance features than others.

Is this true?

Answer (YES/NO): NO